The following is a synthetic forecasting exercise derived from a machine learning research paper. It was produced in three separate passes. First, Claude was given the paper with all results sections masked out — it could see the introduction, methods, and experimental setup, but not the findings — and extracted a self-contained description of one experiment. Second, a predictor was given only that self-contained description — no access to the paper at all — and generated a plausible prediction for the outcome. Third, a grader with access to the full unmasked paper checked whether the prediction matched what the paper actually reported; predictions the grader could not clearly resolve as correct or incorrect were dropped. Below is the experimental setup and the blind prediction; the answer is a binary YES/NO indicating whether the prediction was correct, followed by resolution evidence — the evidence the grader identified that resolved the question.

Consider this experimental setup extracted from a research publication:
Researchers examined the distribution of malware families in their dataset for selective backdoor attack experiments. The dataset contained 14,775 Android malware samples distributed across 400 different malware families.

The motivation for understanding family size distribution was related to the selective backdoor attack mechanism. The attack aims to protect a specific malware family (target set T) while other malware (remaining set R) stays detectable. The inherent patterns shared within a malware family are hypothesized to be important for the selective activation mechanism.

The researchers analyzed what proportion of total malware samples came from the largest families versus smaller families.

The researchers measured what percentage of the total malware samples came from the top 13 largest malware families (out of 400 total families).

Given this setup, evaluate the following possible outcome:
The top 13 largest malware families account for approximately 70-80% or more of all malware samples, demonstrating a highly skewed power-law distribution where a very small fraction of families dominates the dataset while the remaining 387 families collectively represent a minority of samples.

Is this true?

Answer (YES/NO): YES